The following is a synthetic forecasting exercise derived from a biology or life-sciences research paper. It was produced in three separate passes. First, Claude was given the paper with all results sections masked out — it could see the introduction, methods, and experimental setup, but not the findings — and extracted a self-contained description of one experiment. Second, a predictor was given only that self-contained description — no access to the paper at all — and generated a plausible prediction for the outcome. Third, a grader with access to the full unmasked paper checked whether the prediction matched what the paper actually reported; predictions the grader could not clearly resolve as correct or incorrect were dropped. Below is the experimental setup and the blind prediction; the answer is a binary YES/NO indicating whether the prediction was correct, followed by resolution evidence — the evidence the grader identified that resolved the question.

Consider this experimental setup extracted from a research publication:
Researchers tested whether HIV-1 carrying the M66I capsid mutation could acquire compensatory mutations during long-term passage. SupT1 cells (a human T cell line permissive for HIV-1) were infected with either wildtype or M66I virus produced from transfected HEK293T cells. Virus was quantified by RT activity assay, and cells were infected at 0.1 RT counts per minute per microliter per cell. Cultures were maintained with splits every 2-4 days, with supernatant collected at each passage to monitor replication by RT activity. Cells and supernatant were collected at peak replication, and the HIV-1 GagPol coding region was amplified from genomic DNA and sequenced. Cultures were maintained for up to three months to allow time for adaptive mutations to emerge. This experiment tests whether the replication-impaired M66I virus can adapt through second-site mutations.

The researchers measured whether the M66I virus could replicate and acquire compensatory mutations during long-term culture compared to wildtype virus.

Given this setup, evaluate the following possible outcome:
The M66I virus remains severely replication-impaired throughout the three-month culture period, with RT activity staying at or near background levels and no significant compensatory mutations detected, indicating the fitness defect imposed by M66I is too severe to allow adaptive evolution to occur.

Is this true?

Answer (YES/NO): NO